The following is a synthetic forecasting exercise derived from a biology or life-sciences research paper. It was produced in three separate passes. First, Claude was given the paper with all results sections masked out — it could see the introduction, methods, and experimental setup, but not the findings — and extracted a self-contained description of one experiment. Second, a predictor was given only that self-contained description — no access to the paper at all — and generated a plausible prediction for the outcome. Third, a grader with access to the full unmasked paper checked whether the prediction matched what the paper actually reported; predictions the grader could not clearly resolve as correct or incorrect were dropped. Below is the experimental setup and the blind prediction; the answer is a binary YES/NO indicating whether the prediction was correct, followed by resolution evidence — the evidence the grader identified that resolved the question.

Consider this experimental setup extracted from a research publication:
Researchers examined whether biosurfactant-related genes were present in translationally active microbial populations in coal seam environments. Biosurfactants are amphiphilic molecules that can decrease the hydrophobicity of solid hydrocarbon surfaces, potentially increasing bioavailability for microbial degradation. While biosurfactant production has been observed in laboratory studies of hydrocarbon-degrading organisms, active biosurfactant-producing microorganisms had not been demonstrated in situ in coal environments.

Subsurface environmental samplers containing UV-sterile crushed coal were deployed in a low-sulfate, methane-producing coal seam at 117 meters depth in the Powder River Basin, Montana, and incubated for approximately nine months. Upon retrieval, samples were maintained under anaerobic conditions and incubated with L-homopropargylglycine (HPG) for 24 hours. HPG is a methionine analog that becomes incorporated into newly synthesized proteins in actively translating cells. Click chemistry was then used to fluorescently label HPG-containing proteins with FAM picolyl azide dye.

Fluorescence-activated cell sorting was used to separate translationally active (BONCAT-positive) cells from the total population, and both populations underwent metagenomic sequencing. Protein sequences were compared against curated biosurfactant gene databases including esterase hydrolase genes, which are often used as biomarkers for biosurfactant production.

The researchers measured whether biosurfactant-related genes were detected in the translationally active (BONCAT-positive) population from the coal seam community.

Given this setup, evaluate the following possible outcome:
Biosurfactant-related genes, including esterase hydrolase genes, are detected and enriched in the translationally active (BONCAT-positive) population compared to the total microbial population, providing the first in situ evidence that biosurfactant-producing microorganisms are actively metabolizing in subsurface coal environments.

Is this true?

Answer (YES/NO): NO